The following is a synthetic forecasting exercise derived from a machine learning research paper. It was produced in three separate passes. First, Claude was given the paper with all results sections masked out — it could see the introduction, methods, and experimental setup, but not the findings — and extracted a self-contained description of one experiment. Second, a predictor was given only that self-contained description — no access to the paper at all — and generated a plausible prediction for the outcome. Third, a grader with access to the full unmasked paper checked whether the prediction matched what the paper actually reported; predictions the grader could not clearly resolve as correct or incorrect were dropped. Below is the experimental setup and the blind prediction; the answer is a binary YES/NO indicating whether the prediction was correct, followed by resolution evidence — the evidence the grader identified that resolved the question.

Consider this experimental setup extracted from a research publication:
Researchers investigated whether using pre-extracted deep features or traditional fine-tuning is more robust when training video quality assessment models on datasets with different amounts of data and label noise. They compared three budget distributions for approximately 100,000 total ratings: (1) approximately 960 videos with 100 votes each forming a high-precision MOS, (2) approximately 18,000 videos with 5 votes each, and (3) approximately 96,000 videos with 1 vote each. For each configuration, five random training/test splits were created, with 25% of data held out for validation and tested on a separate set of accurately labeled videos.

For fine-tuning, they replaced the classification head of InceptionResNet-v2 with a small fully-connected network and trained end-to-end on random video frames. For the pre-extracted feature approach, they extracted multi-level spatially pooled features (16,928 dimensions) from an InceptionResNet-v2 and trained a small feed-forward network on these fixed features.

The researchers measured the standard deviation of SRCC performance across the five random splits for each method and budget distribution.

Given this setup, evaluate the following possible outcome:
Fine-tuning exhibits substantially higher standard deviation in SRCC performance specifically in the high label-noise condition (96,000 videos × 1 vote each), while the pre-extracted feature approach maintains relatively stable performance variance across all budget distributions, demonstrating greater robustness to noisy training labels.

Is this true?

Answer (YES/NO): NO